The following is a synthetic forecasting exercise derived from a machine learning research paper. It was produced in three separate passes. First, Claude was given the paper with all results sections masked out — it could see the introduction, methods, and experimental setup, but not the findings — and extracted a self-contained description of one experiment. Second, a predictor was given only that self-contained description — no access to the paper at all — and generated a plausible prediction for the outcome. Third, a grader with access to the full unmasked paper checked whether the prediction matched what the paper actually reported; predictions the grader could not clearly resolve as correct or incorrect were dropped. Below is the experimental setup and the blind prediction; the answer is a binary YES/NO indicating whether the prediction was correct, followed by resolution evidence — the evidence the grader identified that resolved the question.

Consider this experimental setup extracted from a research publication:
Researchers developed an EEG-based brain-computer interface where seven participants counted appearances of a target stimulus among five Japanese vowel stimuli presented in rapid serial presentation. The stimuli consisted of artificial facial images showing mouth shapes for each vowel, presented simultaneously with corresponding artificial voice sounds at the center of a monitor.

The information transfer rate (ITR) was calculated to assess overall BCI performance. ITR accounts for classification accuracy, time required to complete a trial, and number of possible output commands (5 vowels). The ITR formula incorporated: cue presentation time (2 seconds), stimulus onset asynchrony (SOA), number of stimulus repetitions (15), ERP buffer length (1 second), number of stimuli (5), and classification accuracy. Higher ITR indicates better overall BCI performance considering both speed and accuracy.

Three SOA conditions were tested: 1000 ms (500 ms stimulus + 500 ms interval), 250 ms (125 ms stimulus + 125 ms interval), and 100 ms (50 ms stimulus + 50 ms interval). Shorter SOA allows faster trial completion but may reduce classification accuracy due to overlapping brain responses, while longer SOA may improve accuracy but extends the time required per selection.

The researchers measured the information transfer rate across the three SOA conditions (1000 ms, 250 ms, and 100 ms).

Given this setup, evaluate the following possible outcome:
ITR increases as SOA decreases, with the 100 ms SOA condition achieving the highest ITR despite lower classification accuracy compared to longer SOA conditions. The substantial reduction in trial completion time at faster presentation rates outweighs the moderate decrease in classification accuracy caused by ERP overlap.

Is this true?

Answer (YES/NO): NO